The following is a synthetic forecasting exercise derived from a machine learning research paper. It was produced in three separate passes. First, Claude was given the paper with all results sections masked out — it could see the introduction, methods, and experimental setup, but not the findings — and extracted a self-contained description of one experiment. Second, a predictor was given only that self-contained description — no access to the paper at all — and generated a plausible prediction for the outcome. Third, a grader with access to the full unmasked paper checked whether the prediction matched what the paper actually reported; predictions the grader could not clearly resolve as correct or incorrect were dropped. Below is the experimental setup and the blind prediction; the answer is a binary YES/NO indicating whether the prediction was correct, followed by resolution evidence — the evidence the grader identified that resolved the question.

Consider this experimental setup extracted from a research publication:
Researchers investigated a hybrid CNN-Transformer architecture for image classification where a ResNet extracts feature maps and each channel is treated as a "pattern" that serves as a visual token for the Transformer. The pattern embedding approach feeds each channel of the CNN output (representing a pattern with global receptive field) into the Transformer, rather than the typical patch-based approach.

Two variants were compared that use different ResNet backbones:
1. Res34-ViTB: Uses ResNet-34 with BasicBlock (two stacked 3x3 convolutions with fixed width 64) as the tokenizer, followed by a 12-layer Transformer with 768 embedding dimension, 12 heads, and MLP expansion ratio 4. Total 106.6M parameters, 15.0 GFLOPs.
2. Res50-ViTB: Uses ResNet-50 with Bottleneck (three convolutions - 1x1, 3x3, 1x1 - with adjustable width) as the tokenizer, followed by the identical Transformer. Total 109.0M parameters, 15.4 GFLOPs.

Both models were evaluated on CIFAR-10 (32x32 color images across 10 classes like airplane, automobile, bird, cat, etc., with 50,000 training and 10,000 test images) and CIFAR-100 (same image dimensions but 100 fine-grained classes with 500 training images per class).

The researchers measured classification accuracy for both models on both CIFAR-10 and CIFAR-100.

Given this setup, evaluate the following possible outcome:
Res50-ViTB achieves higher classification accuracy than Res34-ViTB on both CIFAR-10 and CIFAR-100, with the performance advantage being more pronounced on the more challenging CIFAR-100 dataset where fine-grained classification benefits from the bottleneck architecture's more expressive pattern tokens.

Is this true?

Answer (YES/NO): NO